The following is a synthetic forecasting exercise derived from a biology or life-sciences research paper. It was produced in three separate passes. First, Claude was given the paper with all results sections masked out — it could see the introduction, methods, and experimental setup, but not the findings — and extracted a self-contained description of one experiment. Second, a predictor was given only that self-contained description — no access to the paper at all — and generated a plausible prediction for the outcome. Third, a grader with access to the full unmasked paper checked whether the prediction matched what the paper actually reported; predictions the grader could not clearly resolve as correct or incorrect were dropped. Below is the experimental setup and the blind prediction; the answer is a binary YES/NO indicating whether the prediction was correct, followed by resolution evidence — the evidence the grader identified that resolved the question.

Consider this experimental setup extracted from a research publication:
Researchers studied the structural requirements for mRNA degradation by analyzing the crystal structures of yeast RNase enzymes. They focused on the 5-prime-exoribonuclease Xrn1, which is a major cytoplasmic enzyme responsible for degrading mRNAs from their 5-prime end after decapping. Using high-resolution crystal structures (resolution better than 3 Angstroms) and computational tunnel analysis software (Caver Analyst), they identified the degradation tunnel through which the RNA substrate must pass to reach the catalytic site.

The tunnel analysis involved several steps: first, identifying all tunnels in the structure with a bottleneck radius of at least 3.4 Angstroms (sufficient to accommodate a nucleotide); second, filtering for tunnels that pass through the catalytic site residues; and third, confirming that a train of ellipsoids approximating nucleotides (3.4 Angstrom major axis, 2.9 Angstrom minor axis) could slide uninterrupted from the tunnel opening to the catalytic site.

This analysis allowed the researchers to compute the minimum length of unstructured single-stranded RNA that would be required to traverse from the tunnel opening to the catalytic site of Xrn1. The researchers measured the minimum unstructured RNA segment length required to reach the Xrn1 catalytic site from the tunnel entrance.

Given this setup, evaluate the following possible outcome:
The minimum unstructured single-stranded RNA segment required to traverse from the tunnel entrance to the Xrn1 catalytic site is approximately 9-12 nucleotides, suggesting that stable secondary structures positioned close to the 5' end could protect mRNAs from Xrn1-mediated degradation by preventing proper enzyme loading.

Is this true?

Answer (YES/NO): NO